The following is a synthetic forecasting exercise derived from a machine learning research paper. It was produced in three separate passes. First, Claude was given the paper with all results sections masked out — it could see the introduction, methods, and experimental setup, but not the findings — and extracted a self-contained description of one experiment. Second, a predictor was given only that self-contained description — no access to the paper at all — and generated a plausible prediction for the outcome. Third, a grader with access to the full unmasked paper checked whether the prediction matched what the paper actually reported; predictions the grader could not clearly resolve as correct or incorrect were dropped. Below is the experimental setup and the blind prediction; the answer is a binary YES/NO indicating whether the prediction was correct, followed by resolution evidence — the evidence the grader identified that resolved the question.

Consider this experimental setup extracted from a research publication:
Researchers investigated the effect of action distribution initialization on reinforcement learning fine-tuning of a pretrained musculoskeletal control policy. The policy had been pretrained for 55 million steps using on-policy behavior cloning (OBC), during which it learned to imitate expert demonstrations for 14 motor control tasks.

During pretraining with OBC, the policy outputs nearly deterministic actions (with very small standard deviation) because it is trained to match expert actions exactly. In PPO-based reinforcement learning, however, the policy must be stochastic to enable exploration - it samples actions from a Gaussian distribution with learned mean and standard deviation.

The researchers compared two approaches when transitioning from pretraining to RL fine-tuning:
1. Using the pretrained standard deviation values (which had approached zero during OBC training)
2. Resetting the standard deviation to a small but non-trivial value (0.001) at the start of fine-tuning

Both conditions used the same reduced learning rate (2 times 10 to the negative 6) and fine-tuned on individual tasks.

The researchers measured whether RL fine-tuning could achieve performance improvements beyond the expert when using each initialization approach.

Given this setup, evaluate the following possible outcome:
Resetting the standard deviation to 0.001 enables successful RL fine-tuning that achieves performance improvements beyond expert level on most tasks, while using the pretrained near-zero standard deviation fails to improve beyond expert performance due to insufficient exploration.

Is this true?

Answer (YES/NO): NO